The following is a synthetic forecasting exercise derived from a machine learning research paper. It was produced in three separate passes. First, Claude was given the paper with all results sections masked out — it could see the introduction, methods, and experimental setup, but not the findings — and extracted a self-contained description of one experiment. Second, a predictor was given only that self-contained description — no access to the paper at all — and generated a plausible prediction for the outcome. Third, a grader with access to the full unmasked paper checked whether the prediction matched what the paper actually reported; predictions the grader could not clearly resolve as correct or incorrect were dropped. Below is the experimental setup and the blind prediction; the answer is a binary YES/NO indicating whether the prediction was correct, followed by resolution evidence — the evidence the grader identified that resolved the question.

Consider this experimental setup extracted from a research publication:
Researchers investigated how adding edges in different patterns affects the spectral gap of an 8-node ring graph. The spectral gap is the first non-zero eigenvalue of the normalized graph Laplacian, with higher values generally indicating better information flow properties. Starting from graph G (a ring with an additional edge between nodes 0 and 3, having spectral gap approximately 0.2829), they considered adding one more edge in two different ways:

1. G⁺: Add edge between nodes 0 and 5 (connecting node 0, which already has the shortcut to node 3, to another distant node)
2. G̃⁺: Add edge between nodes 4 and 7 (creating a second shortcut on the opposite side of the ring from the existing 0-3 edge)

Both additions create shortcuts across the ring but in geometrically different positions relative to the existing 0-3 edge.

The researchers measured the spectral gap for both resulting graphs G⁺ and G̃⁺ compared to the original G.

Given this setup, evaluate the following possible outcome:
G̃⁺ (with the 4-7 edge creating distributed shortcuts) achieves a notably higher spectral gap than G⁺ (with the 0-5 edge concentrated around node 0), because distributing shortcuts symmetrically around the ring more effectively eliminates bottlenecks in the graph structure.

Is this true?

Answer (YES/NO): NO